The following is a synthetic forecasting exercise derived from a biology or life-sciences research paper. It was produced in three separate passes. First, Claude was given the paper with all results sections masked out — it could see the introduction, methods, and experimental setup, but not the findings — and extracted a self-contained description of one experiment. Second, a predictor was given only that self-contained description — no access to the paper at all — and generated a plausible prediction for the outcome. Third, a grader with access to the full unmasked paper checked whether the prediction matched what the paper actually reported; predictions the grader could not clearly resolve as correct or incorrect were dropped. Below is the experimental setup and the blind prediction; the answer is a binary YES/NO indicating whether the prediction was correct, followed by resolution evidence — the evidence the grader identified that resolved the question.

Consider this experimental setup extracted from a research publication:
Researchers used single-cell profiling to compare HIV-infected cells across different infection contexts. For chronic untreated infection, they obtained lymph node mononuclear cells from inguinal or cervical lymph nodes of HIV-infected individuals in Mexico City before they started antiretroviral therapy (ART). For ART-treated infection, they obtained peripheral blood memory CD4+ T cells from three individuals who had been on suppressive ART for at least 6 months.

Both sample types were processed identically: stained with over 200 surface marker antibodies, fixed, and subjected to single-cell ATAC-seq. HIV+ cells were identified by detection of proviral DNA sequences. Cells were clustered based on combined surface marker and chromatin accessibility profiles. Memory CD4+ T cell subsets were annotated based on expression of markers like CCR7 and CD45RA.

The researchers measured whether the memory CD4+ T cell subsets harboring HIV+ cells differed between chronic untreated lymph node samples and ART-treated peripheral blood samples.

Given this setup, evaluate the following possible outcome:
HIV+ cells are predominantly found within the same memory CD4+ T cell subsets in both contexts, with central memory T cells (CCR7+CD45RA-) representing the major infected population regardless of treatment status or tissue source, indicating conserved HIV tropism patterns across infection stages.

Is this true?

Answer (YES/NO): NO